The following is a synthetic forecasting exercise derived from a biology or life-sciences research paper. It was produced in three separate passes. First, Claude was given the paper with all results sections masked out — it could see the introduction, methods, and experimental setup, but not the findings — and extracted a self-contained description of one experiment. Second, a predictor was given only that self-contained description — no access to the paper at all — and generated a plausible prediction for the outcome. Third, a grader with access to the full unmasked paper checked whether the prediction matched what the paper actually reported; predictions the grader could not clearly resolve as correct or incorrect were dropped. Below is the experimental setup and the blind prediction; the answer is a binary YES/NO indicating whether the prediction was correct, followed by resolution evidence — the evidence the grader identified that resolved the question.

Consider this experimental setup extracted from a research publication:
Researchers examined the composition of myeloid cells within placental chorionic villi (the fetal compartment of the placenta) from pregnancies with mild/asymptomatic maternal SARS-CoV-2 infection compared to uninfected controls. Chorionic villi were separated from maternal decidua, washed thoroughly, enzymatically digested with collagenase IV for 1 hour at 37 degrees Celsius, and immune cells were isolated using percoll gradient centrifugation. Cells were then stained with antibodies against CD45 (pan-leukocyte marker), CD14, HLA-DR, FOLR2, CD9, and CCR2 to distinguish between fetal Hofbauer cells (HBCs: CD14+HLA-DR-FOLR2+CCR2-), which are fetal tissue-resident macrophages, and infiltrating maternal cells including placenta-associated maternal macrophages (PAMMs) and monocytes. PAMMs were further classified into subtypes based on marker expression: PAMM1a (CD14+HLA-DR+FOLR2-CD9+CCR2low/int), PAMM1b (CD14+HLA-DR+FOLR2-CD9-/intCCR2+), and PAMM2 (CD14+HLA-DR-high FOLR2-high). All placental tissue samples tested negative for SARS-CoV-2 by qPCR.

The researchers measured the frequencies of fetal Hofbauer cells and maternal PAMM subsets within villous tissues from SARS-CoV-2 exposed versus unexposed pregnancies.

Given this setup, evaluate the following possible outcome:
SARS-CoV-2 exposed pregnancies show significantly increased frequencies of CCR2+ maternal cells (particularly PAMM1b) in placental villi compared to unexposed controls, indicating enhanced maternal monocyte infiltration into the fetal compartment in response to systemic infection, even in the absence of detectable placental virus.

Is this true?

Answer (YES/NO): NO